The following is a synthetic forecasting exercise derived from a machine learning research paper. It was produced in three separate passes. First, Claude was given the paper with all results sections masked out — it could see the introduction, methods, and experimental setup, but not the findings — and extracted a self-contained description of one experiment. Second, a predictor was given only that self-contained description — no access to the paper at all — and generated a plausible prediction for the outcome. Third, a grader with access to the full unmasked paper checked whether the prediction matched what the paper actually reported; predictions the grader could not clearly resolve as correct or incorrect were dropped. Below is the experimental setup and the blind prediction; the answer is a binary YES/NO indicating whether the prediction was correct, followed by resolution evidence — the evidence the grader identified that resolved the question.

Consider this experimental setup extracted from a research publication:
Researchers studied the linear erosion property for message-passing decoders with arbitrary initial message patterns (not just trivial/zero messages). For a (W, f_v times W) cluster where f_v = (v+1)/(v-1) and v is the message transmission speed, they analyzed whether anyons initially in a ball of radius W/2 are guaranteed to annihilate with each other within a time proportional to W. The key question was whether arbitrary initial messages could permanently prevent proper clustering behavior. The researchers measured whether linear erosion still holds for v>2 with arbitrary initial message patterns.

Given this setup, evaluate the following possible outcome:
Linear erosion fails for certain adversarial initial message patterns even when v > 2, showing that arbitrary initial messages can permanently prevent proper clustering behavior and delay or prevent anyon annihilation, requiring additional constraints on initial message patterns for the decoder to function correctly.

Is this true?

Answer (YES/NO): NO